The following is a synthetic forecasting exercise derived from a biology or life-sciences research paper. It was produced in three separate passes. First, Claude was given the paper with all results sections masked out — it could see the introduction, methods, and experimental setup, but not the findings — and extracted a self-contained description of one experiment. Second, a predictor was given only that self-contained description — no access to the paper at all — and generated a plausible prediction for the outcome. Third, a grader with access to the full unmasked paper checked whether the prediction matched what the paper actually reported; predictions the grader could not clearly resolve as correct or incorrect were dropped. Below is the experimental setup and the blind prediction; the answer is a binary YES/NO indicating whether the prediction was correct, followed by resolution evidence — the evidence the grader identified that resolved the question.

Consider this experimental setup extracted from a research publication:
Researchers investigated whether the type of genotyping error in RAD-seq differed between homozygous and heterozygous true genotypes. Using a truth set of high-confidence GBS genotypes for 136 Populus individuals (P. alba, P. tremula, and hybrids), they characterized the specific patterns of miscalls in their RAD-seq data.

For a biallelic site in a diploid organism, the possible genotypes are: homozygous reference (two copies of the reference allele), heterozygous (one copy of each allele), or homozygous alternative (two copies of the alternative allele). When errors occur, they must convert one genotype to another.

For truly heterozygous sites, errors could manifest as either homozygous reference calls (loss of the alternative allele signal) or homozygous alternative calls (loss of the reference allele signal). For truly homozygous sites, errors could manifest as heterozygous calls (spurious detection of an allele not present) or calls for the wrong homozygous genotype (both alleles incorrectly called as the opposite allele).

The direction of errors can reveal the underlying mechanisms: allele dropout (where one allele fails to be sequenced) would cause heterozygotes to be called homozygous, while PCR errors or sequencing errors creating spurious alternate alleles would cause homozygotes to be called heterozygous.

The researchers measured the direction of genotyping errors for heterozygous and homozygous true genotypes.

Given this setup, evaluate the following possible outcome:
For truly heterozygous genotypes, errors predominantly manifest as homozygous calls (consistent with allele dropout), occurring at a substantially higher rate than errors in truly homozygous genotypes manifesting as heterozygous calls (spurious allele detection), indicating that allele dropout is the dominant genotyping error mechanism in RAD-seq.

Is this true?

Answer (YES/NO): YES